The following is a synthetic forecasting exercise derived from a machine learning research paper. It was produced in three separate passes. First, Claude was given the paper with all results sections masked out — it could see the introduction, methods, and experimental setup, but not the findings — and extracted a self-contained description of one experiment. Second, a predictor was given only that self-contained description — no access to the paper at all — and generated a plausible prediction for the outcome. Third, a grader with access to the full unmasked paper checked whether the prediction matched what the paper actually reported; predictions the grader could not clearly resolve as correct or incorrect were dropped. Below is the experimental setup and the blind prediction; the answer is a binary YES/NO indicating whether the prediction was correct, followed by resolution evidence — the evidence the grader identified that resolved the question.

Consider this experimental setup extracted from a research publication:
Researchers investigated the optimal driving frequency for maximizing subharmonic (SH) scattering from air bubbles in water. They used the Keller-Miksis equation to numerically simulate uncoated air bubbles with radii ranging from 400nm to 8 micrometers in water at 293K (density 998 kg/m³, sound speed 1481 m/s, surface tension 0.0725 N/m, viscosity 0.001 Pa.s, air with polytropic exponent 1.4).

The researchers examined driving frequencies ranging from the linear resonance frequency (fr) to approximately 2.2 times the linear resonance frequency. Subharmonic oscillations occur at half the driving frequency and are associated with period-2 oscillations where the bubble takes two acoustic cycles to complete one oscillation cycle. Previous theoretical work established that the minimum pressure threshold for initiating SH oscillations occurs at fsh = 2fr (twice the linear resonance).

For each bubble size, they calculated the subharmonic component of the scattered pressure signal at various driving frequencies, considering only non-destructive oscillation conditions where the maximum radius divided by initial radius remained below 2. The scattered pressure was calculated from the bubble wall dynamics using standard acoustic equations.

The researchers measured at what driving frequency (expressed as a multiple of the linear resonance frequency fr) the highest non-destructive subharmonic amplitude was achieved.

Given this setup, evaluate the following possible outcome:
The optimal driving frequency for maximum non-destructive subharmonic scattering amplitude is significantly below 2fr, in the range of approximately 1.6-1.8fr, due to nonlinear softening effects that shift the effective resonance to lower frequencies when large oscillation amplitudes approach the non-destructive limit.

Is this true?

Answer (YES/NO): NO